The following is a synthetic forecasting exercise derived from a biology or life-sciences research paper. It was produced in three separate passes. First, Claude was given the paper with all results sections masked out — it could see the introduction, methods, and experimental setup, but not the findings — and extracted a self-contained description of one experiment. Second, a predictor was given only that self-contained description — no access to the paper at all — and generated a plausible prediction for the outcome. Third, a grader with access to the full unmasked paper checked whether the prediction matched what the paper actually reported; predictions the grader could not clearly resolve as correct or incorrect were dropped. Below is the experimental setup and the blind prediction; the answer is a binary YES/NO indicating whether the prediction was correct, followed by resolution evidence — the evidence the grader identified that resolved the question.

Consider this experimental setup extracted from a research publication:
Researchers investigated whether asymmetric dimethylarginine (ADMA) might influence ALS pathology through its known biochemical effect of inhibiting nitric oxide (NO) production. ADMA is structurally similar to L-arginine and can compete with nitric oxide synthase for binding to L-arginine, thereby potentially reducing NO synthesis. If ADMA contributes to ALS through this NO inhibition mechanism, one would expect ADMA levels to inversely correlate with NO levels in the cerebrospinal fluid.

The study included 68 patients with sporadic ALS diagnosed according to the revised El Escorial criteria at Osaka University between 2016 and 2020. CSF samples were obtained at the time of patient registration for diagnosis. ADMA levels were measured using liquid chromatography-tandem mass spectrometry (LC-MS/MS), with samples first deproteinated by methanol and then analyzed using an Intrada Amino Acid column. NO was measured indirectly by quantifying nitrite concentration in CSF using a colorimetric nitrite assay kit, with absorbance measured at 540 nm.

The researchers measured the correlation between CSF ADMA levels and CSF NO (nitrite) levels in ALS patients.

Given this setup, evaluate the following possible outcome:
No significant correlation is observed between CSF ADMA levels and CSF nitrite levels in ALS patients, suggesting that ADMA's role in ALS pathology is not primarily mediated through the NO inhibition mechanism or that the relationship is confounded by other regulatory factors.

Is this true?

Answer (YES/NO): YES